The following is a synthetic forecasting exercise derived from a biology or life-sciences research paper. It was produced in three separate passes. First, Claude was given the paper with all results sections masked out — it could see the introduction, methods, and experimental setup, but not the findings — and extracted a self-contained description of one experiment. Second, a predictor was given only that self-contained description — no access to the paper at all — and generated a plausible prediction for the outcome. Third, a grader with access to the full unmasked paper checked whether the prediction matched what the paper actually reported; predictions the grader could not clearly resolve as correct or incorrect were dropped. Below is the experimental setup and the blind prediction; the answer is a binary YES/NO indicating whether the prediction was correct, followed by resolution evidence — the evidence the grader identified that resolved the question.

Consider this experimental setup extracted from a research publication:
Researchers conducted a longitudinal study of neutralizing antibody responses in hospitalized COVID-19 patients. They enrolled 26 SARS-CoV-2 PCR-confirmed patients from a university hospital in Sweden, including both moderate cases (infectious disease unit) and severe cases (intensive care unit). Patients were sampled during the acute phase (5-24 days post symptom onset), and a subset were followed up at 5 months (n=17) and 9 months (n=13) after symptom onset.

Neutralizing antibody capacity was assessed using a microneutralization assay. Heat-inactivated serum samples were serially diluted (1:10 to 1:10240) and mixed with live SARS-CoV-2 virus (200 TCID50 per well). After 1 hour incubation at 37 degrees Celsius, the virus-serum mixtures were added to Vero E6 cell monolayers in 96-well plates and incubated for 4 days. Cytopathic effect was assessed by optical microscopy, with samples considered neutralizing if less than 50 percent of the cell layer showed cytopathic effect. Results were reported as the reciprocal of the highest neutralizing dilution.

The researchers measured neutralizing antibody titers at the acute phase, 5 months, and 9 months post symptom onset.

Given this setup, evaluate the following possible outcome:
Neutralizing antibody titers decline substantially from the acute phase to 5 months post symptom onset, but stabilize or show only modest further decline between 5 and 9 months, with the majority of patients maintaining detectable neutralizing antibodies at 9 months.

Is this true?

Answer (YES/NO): YES